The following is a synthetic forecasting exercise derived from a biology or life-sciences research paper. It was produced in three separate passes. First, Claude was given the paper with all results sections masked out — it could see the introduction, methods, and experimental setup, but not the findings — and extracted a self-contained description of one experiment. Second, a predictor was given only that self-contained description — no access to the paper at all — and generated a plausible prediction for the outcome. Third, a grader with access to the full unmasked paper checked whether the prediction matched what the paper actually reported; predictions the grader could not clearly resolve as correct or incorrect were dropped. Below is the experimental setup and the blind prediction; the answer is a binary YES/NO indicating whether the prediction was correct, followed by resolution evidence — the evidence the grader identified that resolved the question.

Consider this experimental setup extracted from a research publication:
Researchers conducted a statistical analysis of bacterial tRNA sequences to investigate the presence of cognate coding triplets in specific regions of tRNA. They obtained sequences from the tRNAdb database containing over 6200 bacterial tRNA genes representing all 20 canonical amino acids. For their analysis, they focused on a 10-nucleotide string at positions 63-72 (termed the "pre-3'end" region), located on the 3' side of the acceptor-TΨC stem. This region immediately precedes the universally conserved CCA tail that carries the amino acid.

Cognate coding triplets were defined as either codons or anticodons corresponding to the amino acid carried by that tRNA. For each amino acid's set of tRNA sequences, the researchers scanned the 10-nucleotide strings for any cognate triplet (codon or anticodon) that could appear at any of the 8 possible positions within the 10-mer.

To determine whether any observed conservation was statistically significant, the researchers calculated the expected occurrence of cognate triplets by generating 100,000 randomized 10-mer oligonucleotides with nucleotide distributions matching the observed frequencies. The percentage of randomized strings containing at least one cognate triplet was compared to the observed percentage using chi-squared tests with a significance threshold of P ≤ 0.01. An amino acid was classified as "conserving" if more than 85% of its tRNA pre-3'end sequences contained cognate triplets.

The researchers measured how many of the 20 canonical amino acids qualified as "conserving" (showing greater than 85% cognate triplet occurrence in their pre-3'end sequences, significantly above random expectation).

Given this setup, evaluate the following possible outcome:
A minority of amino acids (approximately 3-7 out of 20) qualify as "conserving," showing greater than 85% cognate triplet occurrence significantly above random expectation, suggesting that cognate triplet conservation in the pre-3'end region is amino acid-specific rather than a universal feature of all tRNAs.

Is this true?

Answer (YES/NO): NO